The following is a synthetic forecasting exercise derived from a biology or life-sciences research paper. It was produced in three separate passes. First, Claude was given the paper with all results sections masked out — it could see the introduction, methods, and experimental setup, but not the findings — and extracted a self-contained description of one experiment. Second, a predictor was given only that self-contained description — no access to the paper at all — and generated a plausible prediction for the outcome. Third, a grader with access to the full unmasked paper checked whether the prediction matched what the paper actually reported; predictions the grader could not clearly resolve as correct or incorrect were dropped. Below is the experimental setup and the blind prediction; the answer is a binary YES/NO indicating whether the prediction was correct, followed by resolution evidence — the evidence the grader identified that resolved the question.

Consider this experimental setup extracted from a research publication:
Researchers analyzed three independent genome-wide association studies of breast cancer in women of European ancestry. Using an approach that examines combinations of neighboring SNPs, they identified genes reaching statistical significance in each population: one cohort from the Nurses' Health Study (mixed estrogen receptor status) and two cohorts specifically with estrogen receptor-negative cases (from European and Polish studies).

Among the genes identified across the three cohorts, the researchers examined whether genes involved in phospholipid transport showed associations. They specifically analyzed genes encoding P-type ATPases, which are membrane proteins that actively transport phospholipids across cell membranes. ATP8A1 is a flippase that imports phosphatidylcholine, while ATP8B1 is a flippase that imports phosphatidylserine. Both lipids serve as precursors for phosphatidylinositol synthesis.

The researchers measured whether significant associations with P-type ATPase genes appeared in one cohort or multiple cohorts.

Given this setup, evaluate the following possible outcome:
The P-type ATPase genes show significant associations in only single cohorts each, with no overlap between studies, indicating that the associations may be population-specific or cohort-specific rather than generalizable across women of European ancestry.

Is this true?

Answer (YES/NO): NO